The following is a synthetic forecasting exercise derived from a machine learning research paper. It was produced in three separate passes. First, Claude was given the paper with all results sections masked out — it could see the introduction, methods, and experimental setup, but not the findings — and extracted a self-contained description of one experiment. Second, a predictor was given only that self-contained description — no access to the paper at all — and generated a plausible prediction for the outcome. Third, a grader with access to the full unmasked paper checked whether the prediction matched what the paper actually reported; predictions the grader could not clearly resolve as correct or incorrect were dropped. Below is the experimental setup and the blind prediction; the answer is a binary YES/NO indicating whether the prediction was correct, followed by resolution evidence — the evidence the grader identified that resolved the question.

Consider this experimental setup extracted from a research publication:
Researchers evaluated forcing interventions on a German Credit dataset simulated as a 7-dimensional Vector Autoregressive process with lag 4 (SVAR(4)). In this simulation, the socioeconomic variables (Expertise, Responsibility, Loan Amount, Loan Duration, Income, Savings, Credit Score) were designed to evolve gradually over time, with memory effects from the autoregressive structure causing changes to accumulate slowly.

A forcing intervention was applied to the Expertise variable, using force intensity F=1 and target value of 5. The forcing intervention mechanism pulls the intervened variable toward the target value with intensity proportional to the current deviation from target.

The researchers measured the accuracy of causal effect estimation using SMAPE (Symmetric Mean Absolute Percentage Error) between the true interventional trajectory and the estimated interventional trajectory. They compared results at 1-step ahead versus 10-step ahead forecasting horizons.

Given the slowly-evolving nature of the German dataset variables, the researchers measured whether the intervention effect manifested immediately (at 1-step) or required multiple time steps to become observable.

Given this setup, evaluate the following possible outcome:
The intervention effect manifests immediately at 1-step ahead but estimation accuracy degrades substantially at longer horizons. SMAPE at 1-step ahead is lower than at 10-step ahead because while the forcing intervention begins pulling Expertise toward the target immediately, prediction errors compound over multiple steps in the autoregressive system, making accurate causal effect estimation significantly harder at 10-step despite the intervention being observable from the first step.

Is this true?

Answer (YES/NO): NO